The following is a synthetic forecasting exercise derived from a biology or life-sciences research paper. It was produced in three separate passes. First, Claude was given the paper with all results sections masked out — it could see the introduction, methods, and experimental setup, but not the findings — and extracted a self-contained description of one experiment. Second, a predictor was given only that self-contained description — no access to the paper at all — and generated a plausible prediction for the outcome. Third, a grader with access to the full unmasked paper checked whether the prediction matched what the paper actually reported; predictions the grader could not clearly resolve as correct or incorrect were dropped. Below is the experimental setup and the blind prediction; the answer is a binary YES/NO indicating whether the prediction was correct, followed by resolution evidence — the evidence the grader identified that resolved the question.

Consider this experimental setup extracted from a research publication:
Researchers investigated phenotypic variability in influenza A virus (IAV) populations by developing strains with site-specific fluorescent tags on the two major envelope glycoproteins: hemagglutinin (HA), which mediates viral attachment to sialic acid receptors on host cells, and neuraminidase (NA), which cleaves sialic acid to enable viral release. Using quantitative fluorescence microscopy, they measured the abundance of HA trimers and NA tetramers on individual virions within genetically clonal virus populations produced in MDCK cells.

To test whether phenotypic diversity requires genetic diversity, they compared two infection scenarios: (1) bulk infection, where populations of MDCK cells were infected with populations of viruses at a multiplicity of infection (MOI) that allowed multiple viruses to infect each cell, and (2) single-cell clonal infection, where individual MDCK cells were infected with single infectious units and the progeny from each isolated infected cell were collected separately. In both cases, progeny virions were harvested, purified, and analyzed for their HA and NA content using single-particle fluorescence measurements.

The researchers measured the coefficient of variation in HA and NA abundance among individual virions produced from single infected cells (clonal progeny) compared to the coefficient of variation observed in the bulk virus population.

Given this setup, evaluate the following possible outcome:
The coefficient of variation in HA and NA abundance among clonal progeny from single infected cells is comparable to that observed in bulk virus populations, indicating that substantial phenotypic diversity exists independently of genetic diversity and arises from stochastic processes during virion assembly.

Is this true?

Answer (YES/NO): YES